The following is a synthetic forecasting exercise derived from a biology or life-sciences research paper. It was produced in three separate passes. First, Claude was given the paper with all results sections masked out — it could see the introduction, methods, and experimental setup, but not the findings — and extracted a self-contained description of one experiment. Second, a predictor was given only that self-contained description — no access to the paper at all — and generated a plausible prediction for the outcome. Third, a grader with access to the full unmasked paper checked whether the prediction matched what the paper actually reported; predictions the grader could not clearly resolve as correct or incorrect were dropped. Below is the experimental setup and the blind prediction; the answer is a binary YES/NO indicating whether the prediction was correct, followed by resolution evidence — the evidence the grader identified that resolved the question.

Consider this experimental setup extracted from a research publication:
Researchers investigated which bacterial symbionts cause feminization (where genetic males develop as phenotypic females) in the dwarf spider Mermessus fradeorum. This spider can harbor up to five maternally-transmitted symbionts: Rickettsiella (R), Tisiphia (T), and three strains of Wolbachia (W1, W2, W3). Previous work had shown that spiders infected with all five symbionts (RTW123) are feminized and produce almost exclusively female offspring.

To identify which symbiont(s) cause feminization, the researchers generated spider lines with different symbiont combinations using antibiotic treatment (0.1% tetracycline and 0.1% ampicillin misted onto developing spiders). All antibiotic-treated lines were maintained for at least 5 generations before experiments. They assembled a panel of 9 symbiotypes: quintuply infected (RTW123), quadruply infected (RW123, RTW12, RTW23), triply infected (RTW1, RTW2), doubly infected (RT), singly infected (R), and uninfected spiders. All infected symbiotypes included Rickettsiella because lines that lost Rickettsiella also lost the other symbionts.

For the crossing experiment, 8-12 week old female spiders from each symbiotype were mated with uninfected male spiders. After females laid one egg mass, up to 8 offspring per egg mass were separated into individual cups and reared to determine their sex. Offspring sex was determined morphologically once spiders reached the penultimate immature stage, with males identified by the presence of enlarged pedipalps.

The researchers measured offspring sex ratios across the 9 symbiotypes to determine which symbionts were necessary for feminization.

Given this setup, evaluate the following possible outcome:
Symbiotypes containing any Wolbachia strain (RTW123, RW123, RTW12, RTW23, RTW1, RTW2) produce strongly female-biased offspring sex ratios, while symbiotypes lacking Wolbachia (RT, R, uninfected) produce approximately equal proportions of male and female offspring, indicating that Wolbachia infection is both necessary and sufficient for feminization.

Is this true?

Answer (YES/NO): NO